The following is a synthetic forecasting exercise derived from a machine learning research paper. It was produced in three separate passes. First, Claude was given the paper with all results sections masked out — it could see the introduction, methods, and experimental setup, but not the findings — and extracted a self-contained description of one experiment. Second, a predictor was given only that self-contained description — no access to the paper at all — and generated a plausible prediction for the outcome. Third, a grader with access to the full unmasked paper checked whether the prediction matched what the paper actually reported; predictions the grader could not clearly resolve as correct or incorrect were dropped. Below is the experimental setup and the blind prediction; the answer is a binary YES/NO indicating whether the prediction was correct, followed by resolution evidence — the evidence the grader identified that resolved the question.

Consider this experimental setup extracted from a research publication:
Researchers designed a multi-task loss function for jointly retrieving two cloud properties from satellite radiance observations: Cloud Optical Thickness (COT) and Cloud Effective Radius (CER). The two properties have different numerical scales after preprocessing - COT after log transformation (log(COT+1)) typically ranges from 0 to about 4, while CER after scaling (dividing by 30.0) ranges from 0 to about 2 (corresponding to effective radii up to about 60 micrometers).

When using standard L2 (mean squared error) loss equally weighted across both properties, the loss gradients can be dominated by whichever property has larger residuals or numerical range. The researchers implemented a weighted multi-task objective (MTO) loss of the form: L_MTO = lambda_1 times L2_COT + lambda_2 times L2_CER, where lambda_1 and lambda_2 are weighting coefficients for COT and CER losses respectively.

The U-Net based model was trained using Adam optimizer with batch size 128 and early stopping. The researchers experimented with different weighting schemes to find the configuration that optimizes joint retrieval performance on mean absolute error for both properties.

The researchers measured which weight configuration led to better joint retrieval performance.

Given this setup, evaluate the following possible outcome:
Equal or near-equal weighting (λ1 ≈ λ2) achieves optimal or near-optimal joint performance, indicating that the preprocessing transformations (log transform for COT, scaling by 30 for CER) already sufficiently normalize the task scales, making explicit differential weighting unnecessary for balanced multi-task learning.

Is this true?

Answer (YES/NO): NO